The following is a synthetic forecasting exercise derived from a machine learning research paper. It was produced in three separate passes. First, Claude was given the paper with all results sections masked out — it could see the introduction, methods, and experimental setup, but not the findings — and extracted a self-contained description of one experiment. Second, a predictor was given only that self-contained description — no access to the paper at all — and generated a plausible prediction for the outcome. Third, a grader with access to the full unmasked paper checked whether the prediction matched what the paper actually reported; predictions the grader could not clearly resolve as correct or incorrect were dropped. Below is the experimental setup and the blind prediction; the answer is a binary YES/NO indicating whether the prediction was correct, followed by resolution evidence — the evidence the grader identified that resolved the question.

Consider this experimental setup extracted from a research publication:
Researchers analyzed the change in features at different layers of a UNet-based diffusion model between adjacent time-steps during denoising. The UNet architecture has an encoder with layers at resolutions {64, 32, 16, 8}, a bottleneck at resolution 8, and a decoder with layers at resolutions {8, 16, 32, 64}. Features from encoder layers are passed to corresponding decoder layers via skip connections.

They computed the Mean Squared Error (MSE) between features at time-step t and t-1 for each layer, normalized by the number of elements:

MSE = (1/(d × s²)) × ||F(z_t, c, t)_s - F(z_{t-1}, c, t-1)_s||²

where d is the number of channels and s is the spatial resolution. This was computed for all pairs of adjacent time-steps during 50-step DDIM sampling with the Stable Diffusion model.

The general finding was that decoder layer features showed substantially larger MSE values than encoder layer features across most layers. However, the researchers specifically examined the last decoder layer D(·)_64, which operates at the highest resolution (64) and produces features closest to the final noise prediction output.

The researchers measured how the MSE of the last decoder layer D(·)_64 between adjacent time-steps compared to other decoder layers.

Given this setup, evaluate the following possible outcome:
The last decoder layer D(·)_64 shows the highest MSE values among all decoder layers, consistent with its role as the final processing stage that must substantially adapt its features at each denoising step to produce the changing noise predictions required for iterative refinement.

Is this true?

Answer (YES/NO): NO